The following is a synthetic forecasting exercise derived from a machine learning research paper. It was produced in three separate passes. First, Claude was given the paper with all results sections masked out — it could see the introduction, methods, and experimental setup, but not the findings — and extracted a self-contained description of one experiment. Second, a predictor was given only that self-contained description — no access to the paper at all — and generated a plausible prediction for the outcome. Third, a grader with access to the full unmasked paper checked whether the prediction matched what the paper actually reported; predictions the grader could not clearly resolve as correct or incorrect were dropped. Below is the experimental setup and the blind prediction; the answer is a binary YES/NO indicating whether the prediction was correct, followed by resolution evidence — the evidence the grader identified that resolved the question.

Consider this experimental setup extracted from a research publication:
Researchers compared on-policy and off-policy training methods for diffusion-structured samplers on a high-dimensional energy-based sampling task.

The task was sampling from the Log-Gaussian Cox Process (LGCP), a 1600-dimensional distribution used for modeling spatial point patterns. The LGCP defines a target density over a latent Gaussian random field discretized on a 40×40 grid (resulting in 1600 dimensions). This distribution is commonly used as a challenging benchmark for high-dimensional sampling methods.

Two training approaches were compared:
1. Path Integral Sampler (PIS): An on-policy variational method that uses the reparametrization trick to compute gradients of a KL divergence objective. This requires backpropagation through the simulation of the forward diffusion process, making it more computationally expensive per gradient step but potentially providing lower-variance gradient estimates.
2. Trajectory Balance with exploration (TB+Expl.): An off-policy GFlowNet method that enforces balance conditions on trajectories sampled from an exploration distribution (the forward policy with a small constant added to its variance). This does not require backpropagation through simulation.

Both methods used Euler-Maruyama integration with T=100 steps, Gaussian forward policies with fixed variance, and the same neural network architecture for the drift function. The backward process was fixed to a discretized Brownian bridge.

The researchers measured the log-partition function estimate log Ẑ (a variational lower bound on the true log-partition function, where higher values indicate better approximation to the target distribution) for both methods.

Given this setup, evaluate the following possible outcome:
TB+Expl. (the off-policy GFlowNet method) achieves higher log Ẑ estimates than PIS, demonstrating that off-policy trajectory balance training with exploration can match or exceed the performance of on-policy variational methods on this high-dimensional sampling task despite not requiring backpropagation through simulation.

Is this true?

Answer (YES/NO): NO